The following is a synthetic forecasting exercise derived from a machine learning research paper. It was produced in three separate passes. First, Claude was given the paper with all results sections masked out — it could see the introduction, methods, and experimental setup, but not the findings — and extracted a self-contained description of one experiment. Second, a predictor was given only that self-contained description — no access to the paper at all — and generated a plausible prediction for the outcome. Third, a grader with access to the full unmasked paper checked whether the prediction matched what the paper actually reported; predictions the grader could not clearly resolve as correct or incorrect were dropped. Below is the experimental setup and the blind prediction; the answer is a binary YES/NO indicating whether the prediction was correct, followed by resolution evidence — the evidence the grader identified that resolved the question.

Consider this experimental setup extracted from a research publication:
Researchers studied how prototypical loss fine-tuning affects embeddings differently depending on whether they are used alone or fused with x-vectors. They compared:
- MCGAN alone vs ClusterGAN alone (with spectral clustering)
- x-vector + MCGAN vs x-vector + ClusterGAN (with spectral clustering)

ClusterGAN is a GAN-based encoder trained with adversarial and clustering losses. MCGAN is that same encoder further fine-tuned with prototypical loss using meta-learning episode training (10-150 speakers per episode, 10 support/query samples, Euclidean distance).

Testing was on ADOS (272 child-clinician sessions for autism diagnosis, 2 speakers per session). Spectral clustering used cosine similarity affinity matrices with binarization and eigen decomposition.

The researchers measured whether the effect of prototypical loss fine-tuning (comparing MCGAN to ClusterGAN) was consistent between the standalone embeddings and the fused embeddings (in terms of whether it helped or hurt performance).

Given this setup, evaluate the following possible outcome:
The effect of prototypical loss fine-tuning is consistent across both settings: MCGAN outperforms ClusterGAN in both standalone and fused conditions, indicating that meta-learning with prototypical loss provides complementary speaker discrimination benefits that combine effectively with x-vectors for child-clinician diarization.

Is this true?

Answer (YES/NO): NO